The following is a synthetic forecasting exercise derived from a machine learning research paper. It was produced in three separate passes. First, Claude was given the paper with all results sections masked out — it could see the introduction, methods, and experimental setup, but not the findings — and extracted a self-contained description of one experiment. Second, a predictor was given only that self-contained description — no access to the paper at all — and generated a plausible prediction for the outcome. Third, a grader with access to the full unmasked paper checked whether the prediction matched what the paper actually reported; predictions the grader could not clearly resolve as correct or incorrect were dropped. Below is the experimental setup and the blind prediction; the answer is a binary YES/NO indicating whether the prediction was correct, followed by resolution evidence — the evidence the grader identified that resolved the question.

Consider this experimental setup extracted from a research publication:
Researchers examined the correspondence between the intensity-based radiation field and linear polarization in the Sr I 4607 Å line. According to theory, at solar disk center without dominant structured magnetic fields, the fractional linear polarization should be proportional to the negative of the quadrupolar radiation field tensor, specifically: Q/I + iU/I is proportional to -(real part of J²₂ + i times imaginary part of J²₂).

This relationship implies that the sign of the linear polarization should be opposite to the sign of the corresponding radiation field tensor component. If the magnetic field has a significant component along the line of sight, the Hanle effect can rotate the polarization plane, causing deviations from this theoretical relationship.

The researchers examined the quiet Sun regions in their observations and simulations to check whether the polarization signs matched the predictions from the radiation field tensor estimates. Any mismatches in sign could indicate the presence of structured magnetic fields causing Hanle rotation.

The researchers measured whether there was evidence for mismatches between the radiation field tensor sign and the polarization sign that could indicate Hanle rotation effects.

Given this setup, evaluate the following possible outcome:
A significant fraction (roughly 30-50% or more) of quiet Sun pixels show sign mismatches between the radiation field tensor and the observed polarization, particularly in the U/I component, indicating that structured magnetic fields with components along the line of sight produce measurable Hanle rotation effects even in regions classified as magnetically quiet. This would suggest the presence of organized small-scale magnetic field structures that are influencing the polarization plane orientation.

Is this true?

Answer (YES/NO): NO